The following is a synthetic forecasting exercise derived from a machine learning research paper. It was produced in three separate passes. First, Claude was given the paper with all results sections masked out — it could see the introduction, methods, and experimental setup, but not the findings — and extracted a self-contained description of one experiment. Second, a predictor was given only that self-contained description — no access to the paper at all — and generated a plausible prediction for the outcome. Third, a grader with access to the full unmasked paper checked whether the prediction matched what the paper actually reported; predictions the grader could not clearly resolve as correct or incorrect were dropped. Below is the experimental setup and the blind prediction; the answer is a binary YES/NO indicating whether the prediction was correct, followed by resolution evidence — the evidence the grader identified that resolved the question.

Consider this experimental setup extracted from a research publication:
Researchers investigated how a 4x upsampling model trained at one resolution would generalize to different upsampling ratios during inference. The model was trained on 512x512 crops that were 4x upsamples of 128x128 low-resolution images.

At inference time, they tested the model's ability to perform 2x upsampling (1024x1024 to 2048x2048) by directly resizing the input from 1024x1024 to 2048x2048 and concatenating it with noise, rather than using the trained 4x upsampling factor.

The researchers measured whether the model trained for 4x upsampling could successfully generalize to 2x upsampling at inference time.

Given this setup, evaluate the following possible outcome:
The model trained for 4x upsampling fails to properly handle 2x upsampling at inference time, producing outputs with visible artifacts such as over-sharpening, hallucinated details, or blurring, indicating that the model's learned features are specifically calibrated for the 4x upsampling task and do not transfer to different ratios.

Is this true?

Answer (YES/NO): NO